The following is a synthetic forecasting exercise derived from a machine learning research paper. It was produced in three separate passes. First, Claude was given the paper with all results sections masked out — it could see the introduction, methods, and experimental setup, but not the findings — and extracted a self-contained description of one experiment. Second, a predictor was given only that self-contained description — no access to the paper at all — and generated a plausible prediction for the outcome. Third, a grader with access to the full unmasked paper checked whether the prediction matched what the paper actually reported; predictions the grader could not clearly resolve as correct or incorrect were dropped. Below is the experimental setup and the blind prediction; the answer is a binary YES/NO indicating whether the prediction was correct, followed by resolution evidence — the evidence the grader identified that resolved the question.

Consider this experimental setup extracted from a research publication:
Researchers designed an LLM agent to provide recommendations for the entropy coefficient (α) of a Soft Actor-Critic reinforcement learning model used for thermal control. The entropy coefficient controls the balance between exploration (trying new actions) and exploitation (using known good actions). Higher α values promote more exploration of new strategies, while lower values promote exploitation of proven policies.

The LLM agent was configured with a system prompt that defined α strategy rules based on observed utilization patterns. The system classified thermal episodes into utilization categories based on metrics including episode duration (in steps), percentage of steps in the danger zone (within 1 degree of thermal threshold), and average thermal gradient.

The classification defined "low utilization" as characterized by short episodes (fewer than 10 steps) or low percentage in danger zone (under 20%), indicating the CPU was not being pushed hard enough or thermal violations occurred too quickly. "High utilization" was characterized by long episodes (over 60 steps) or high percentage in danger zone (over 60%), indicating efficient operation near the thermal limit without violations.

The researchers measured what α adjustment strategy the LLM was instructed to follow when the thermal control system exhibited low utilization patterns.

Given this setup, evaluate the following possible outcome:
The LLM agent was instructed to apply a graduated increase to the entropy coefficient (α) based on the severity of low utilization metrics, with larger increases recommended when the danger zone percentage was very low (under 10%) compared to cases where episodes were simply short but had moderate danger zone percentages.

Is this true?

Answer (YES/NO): NO